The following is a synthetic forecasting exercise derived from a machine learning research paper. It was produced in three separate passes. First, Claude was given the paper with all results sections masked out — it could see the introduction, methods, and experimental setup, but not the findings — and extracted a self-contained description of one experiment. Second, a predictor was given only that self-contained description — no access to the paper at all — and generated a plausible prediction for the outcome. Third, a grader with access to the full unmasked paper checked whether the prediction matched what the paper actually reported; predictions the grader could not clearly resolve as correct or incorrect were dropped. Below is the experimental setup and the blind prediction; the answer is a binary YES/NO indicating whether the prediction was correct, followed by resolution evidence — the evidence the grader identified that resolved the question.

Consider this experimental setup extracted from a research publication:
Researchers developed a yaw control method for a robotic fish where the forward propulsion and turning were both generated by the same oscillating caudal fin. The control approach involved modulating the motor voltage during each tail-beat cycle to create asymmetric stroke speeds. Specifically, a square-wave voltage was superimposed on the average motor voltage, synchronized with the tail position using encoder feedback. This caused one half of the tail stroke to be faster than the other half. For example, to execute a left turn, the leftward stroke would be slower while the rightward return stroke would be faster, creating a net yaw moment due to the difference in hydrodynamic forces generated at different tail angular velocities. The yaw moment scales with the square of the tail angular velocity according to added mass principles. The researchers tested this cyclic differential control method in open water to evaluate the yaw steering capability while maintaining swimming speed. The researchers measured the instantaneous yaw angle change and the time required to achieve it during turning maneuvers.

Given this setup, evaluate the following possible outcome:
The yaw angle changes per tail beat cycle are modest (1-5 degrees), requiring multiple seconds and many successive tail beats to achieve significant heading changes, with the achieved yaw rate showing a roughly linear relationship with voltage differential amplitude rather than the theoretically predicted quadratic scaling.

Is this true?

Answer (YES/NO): NO